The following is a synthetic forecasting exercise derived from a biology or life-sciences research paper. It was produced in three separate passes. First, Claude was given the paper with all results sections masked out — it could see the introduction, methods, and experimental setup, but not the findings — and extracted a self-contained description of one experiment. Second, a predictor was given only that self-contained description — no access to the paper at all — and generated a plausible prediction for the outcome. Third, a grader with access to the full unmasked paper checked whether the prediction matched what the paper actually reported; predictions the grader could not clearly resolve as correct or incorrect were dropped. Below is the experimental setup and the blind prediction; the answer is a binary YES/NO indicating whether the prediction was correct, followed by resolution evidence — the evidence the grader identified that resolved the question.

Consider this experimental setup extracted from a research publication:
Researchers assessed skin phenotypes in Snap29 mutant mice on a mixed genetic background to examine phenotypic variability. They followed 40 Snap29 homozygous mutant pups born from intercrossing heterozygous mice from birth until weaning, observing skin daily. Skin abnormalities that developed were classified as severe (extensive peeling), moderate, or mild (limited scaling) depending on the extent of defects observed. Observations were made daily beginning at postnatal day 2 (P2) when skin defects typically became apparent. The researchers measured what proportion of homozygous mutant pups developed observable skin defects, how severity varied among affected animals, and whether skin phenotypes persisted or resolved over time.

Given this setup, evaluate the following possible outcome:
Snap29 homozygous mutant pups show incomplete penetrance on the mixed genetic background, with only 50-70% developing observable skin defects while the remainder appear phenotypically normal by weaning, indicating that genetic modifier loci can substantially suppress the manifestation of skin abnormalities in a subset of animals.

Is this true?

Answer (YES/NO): NO